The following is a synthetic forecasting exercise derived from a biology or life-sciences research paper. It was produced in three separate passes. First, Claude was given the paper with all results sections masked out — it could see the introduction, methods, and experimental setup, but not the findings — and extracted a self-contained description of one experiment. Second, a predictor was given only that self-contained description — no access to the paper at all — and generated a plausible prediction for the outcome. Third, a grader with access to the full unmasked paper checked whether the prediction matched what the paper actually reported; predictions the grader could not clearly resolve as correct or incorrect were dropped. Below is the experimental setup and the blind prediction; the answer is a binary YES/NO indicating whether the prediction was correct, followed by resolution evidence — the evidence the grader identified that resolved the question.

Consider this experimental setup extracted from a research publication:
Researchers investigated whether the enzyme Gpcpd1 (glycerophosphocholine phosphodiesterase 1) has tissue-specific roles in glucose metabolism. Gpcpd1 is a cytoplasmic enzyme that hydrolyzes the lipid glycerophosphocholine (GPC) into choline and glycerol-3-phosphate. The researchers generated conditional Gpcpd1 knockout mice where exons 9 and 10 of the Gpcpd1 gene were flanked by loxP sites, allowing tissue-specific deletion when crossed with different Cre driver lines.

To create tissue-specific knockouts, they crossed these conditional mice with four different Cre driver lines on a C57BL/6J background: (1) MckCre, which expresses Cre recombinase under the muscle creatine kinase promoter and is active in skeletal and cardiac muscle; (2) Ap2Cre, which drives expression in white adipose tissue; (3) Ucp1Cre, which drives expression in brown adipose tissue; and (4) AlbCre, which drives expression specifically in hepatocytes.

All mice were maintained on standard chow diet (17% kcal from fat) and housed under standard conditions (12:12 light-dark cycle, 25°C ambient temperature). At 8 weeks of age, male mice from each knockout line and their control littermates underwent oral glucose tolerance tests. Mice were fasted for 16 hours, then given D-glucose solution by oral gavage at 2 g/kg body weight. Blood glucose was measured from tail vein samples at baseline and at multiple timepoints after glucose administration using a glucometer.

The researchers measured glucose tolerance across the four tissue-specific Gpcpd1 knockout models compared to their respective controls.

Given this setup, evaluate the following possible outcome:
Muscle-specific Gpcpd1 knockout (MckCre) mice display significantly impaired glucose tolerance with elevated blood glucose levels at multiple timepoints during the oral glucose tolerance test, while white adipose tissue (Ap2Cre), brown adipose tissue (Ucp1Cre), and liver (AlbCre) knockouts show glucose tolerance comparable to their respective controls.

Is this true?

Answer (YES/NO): YES